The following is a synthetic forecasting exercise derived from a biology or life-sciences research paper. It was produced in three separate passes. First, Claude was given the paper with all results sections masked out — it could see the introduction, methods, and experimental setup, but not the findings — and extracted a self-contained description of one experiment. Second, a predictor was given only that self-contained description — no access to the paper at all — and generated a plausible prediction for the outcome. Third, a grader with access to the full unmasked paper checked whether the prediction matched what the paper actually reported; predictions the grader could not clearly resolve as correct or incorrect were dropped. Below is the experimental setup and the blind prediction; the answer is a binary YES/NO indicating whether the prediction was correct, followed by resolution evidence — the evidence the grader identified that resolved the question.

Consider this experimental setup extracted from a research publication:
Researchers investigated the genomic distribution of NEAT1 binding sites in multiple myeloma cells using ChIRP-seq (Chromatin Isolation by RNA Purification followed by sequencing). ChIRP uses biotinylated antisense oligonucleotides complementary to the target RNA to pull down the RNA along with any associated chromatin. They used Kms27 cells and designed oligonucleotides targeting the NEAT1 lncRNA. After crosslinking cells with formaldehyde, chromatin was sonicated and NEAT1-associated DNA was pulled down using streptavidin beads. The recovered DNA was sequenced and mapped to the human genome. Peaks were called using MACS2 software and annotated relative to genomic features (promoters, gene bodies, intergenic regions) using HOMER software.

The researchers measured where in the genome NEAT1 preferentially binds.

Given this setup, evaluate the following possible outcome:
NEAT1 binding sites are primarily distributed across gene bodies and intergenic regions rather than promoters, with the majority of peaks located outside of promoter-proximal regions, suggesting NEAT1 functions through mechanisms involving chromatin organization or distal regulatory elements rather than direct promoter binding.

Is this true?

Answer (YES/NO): YES